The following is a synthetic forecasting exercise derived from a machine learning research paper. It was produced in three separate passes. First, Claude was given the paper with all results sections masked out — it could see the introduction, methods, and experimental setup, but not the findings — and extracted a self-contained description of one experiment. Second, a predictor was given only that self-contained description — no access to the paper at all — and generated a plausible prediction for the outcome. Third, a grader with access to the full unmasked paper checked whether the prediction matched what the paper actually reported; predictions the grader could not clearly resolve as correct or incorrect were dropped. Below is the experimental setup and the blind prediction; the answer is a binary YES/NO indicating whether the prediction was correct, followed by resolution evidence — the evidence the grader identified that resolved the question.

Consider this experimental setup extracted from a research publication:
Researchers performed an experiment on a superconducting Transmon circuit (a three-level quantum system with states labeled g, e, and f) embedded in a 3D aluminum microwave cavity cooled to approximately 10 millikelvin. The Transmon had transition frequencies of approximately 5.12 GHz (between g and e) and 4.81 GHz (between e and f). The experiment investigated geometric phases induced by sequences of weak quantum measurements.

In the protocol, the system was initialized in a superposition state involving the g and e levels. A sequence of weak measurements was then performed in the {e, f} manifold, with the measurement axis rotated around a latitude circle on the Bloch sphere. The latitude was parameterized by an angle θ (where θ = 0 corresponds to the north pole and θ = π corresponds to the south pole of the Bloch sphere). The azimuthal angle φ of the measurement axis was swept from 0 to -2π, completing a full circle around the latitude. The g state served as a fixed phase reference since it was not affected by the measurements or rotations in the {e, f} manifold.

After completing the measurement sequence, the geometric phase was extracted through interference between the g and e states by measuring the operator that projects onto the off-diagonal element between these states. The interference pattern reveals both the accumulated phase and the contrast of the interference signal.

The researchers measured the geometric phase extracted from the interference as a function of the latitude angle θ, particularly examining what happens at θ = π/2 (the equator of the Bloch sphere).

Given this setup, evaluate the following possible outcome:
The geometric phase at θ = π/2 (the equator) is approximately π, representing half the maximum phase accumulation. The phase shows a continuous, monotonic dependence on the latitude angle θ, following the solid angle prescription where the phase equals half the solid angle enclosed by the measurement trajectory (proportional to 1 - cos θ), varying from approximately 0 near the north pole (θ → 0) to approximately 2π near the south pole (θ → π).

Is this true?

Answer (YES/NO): NO